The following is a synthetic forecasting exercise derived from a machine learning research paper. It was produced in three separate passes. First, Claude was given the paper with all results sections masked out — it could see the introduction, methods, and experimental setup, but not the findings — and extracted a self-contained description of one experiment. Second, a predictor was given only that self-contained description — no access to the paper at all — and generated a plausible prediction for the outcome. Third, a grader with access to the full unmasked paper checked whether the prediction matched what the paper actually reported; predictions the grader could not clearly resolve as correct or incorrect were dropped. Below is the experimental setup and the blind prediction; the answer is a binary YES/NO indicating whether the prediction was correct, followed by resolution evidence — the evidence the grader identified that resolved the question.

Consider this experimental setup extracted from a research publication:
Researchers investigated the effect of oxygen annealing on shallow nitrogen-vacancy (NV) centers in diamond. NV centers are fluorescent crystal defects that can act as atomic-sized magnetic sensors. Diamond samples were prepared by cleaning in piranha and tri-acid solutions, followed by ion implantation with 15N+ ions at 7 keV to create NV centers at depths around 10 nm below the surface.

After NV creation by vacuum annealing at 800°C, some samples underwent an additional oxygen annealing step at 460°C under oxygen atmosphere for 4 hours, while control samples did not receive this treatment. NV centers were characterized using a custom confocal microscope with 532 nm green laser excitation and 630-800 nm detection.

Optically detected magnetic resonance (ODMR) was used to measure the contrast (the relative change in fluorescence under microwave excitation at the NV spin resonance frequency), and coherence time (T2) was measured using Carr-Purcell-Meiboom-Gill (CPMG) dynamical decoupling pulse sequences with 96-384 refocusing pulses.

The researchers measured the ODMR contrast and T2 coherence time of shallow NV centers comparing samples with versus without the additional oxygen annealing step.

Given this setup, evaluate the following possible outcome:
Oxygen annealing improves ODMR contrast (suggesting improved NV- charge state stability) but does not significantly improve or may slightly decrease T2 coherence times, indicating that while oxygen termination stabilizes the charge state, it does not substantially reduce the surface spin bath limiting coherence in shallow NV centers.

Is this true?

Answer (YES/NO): NO